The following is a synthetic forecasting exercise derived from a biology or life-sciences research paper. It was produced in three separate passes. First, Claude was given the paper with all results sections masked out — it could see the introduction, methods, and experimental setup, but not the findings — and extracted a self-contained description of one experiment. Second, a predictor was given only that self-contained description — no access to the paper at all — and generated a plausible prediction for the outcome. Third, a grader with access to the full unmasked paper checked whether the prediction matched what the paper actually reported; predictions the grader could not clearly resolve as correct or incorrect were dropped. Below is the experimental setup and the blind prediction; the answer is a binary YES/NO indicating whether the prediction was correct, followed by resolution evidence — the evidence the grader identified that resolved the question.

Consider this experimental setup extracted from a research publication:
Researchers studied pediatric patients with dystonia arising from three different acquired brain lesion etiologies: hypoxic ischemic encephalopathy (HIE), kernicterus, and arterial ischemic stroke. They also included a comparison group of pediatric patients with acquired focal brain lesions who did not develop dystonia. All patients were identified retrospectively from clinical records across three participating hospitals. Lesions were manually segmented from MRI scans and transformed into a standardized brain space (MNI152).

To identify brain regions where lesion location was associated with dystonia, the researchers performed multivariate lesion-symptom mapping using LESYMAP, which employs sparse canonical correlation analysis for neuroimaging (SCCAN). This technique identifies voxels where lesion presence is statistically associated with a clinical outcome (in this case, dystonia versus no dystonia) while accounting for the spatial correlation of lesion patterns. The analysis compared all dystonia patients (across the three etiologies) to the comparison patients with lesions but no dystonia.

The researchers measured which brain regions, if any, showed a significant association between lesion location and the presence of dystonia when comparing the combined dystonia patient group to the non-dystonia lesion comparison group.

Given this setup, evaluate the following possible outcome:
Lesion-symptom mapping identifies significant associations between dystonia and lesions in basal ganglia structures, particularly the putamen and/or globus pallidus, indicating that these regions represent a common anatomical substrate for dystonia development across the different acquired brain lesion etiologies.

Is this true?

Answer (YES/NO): YES